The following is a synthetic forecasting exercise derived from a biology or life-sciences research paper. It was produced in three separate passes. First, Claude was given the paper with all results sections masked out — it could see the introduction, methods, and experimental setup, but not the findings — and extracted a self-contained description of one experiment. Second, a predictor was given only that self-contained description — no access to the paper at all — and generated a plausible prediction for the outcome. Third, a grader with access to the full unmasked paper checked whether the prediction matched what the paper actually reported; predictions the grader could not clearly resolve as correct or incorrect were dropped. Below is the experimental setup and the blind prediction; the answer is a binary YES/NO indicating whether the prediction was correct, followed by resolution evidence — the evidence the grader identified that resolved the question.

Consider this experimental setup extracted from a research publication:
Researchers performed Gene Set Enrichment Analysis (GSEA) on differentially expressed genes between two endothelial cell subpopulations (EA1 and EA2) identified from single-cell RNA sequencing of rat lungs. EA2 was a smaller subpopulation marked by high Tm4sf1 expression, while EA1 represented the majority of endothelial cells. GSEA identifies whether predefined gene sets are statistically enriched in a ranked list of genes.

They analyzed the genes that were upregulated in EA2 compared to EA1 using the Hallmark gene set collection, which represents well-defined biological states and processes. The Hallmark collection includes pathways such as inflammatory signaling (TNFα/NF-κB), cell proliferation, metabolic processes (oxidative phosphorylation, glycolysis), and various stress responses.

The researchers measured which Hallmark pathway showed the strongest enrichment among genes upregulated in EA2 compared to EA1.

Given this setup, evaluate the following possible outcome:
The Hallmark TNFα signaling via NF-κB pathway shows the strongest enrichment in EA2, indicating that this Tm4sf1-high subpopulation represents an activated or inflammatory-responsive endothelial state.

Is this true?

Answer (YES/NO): YES